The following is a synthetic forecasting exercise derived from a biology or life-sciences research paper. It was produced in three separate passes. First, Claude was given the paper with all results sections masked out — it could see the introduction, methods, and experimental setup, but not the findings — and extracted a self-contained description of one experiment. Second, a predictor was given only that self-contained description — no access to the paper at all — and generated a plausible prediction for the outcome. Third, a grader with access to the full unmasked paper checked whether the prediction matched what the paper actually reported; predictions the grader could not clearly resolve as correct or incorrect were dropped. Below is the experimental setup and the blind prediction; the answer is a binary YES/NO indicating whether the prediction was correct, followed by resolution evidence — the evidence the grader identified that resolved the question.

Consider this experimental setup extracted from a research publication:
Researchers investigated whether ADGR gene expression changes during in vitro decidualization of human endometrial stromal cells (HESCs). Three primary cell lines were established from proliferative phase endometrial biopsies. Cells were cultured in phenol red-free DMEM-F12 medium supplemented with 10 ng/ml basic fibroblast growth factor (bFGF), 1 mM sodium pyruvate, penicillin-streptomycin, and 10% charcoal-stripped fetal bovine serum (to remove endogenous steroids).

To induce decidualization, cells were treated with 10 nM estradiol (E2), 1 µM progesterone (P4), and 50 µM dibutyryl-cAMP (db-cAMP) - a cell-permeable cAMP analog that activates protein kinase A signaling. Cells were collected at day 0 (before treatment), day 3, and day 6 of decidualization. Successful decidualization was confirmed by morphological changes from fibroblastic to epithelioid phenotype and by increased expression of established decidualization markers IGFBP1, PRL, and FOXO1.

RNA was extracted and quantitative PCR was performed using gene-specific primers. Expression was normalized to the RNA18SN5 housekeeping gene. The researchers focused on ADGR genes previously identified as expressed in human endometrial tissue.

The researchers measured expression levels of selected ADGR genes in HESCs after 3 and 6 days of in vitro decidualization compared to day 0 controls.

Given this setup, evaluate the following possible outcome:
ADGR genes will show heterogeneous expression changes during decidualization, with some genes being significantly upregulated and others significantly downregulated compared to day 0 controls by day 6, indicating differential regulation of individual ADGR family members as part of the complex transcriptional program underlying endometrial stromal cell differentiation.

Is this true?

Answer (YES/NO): NO